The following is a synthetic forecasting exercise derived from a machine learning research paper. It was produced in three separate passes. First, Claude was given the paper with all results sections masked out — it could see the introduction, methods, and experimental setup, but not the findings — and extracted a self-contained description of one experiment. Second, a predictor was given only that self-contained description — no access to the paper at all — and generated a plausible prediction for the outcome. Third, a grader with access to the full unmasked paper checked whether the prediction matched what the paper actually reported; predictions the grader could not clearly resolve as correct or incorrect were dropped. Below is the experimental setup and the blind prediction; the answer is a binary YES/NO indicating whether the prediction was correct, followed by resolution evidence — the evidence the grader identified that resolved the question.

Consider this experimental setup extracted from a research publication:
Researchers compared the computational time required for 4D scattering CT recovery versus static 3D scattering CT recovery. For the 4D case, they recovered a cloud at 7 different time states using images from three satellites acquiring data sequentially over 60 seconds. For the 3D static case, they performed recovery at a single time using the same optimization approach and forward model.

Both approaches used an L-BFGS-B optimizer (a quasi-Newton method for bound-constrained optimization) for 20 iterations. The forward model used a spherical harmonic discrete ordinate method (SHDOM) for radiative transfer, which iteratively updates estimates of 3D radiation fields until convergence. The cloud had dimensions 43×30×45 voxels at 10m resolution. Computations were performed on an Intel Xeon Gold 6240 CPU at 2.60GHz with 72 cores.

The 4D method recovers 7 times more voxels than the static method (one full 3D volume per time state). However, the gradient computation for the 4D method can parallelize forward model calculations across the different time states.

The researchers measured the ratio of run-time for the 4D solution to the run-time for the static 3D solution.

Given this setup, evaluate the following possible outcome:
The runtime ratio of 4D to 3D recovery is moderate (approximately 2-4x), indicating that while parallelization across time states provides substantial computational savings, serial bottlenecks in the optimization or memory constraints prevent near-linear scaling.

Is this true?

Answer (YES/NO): NO